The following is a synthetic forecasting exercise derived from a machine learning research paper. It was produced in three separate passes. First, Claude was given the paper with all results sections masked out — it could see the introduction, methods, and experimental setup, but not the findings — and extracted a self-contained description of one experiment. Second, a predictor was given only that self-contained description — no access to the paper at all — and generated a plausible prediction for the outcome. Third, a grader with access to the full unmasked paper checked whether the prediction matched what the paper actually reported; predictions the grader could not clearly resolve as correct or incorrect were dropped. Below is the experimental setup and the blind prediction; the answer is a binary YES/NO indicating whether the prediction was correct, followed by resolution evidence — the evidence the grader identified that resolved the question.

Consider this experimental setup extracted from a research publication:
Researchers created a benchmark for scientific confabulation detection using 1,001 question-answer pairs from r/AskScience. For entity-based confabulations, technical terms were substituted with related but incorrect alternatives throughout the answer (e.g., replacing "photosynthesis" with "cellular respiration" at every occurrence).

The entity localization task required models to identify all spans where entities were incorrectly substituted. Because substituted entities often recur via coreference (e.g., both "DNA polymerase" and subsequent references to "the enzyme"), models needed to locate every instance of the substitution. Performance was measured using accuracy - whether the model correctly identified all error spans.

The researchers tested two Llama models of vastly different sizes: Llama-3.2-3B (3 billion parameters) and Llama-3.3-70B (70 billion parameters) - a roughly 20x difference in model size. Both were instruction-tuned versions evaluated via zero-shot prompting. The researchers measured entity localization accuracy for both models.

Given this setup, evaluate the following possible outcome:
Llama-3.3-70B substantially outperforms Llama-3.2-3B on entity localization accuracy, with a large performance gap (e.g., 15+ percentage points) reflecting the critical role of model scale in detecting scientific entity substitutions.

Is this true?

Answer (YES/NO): NO